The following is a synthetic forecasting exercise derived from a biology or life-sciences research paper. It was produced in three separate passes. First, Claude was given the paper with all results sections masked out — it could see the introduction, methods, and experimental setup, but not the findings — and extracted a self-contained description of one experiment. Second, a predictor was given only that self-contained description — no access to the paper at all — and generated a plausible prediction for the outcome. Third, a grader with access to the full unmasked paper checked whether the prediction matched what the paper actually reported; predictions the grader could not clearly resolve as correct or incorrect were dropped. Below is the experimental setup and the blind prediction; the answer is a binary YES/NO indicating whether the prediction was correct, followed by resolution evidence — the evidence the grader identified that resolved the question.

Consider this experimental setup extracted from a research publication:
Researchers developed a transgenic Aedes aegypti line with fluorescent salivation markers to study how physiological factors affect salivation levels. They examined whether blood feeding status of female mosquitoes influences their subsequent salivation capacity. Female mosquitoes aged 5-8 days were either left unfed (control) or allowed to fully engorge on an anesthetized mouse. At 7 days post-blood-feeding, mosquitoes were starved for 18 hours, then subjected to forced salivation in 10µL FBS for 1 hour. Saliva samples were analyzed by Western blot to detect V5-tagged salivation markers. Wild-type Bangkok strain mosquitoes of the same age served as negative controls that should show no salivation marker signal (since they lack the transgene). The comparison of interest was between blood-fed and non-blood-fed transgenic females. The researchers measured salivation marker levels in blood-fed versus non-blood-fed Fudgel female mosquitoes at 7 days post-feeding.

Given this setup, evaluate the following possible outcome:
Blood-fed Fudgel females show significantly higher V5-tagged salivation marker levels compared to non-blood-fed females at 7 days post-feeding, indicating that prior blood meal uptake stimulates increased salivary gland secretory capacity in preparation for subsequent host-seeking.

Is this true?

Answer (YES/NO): NO